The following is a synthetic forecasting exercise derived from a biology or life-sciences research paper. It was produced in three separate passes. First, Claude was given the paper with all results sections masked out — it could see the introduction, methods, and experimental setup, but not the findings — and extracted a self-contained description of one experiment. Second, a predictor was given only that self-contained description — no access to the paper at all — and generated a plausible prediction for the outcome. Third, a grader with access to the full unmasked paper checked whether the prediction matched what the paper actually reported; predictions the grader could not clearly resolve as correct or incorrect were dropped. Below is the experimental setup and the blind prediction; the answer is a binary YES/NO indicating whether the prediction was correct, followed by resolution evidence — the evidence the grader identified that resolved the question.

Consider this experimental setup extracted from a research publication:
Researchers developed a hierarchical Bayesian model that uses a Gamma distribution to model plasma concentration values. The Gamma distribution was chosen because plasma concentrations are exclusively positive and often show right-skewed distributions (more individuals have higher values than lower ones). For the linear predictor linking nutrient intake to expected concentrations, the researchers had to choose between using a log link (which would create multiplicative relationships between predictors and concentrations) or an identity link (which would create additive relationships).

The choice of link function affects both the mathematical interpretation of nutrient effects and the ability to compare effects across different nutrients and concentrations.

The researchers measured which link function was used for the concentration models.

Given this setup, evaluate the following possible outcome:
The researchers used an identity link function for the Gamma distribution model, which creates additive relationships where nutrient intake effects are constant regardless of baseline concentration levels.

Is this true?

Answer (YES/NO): YES